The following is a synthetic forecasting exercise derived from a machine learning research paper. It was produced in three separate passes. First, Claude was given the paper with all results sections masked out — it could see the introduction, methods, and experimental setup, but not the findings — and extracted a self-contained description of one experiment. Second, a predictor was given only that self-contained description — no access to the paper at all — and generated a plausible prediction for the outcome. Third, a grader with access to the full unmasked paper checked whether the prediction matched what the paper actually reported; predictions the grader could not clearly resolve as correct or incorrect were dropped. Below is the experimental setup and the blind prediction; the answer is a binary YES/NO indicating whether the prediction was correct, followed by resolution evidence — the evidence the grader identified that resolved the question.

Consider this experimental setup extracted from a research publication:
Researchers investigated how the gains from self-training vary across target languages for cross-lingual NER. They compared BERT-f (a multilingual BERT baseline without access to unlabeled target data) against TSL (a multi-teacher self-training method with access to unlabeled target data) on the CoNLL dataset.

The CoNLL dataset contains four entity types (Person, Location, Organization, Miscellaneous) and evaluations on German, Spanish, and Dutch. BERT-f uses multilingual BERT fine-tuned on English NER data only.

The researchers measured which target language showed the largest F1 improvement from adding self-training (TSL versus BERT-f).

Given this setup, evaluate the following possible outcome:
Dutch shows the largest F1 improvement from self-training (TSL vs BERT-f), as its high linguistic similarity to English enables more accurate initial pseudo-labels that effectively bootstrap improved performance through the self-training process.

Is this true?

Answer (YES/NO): NO